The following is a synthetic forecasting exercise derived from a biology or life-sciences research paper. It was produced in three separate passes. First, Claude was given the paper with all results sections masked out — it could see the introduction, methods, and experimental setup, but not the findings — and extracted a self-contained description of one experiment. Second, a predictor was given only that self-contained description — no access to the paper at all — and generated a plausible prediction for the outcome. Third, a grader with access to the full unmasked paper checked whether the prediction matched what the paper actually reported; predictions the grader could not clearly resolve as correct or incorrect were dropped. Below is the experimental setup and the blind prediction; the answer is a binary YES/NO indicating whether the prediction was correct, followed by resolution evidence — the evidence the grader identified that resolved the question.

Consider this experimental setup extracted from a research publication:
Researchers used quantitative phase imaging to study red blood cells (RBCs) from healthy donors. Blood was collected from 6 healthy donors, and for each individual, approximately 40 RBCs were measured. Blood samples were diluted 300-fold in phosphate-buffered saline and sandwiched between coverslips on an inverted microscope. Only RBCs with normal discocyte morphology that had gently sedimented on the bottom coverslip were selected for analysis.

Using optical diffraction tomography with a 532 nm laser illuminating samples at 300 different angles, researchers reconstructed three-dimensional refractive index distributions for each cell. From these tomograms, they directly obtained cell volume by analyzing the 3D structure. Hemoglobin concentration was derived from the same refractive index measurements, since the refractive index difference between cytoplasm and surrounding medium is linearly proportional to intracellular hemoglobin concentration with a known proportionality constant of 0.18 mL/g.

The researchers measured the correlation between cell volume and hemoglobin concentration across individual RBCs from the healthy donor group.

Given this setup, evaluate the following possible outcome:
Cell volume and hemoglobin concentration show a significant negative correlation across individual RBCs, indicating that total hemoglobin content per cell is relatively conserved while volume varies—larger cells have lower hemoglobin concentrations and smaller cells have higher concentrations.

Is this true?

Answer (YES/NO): NO